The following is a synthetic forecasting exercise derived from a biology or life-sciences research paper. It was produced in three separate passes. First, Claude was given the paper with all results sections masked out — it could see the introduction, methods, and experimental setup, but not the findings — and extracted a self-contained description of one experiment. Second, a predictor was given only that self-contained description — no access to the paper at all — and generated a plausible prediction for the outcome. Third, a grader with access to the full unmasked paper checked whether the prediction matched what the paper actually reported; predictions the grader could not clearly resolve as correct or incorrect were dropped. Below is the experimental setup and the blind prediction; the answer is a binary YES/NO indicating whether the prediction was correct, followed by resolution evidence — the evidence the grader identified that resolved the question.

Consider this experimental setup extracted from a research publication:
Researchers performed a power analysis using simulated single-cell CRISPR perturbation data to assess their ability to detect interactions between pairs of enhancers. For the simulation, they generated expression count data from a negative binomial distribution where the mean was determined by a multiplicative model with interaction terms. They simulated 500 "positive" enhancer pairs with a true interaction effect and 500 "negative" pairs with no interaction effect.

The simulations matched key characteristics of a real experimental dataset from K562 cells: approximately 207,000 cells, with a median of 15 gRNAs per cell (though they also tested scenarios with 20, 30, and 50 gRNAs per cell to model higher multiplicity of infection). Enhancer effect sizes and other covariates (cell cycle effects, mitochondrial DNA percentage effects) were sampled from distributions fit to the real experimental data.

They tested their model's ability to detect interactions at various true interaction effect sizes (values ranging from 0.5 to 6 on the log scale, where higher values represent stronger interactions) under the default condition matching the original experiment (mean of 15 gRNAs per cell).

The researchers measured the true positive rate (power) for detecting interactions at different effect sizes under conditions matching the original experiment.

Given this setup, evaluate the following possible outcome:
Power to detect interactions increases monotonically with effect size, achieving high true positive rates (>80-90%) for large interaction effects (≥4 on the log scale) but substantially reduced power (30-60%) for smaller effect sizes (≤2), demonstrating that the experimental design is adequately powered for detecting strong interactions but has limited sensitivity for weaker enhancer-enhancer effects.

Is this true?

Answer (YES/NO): NO